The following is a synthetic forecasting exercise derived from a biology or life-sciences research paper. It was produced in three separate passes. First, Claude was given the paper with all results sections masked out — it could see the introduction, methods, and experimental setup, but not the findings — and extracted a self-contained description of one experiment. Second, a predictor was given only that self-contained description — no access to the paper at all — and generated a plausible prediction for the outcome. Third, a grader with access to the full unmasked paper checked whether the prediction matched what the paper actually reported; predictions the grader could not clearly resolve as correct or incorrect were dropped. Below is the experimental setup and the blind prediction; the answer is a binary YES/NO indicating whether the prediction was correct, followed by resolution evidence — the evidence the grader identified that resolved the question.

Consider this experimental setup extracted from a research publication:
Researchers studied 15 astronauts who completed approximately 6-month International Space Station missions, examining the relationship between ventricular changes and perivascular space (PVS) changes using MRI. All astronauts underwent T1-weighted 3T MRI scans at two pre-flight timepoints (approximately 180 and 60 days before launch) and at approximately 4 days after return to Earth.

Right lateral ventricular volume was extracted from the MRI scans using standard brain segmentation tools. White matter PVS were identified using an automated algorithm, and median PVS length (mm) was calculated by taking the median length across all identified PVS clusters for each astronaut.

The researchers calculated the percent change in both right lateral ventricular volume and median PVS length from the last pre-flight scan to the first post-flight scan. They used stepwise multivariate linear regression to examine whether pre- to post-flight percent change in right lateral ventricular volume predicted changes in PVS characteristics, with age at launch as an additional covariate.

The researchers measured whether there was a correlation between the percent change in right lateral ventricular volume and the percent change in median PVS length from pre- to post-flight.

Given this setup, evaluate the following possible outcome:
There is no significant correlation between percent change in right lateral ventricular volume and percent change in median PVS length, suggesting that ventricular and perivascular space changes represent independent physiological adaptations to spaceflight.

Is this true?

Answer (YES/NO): NO